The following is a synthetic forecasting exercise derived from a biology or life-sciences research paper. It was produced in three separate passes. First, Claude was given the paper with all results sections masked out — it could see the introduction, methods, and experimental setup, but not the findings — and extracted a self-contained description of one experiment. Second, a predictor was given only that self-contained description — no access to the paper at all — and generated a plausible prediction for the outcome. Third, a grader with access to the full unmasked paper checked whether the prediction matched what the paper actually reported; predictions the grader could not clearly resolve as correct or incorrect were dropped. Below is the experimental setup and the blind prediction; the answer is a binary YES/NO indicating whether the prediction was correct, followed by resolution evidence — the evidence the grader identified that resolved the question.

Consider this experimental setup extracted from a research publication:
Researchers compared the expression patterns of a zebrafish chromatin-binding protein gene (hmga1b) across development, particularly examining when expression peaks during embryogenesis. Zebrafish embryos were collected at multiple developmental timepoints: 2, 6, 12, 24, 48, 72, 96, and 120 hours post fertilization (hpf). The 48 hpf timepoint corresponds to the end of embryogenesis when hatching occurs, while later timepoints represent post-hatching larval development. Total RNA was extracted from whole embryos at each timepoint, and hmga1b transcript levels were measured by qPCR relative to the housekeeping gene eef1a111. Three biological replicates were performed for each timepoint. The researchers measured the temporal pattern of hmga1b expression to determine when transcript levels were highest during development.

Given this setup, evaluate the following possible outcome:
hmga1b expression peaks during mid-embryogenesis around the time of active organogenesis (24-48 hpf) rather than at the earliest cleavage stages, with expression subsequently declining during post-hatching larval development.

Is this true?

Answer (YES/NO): YES